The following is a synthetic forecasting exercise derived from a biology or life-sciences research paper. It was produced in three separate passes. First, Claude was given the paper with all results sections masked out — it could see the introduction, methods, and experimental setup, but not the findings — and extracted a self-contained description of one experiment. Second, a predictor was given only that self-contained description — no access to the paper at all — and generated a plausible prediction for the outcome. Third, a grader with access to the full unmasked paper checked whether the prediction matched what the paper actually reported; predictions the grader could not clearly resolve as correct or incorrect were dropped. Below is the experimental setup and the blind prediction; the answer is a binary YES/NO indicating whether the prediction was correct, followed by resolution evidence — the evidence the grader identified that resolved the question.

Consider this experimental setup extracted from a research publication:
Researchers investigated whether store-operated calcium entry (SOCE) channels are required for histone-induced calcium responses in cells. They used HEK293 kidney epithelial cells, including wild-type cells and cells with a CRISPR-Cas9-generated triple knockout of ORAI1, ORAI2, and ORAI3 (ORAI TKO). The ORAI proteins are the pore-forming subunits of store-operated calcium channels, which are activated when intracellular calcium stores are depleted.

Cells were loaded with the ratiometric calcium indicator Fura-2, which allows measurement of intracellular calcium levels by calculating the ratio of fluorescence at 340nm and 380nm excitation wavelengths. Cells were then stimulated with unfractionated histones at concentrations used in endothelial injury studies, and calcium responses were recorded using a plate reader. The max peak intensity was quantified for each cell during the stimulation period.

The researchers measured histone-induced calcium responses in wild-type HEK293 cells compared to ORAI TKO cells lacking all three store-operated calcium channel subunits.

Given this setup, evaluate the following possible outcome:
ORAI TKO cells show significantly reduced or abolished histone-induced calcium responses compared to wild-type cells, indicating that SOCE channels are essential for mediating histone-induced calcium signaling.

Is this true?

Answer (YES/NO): NO